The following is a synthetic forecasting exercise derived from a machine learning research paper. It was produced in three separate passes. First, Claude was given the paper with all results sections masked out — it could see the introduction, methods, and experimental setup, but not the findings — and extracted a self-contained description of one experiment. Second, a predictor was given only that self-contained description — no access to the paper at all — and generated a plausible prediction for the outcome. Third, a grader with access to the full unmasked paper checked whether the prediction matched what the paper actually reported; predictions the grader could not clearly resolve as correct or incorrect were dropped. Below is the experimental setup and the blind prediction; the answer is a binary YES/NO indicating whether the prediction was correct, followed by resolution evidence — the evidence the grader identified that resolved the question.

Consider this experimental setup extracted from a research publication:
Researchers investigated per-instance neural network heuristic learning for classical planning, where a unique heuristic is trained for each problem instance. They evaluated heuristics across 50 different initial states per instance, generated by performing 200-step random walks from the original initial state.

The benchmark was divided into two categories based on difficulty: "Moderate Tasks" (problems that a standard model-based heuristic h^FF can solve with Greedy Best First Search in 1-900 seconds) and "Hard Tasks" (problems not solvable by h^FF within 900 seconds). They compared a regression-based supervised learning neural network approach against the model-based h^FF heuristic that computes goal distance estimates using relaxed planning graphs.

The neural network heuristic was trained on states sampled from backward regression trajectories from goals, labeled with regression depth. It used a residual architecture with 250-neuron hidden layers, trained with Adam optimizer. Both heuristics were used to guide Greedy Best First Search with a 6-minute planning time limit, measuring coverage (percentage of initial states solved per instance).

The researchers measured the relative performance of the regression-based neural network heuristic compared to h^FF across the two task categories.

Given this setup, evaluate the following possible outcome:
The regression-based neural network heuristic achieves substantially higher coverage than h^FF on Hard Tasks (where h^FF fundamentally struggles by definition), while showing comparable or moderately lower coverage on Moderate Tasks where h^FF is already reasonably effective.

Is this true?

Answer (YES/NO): YES